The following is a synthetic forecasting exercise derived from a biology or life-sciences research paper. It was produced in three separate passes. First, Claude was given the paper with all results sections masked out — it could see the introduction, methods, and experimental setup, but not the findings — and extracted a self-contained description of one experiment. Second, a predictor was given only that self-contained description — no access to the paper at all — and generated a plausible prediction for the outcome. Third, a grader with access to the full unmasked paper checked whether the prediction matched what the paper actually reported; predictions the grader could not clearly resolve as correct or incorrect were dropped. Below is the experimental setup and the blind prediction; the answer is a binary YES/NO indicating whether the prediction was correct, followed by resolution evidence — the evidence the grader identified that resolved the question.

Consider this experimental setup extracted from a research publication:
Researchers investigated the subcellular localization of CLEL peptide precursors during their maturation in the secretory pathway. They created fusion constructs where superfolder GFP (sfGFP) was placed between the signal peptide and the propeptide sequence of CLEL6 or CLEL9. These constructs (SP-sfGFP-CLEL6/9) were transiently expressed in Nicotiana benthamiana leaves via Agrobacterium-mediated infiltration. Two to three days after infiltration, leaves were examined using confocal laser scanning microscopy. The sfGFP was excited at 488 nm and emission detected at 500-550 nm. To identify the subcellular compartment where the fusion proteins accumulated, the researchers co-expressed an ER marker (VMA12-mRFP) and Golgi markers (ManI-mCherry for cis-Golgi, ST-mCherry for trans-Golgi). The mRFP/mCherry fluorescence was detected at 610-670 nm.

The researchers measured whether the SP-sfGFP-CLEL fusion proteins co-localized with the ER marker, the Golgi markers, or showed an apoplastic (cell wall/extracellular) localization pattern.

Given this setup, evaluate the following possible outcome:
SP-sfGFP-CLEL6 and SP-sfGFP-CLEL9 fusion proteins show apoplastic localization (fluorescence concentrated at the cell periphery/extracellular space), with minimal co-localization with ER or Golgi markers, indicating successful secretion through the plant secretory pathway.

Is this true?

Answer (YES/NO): YES